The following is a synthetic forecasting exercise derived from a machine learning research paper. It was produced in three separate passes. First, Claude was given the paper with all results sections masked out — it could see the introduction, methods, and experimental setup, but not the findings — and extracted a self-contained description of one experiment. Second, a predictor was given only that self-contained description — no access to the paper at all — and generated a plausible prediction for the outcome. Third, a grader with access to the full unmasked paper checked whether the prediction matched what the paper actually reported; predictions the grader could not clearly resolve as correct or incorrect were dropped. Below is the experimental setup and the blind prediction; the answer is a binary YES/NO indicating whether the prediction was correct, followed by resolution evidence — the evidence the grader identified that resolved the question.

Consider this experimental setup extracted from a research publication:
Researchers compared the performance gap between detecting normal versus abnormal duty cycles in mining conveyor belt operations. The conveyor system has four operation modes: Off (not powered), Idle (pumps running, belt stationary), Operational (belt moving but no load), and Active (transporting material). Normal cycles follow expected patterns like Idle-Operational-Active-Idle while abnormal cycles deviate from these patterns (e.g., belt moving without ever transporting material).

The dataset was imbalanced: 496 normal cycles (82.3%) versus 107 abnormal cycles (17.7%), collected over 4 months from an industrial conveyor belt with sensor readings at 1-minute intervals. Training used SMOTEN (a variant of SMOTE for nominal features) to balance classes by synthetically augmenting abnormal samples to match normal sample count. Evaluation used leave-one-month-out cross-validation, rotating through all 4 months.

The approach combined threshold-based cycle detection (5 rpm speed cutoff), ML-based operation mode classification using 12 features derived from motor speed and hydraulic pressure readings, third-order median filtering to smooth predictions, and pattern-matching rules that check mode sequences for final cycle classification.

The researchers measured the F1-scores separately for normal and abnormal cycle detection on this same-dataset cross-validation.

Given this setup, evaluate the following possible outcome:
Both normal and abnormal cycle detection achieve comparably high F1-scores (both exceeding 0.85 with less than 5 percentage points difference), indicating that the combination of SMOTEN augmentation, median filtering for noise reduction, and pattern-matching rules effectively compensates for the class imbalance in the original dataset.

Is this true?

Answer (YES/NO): NO